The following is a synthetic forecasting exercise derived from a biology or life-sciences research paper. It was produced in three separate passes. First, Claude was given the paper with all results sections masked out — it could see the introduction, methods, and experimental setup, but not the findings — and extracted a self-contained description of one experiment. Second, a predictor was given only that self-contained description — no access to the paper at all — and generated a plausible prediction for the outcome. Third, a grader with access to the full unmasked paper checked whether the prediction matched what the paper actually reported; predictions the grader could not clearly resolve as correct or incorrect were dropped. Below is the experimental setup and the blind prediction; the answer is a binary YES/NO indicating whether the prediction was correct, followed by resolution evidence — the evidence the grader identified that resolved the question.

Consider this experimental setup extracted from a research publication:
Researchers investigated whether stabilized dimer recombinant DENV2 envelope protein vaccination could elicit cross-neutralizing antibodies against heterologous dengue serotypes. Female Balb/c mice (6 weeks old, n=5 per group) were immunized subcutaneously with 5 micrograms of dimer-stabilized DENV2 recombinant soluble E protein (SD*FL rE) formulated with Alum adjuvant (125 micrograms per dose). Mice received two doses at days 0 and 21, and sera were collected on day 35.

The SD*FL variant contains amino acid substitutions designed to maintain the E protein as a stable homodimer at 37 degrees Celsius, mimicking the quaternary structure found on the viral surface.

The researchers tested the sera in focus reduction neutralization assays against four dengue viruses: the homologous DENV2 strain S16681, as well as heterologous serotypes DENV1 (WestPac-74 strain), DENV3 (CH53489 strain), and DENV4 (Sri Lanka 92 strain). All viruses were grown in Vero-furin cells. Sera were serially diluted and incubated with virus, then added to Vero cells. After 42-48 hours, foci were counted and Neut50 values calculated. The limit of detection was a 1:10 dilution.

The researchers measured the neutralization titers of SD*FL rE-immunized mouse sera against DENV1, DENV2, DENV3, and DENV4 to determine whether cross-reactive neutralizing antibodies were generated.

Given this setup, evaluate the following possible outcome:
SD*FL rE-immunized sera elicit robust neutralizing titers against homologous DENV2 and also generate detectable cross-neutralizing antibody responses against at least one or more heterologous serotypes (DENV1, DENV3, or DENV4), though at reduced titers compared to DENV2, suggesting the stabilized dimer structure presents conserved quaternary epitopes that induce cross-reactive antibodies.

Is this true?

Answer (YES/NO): NO